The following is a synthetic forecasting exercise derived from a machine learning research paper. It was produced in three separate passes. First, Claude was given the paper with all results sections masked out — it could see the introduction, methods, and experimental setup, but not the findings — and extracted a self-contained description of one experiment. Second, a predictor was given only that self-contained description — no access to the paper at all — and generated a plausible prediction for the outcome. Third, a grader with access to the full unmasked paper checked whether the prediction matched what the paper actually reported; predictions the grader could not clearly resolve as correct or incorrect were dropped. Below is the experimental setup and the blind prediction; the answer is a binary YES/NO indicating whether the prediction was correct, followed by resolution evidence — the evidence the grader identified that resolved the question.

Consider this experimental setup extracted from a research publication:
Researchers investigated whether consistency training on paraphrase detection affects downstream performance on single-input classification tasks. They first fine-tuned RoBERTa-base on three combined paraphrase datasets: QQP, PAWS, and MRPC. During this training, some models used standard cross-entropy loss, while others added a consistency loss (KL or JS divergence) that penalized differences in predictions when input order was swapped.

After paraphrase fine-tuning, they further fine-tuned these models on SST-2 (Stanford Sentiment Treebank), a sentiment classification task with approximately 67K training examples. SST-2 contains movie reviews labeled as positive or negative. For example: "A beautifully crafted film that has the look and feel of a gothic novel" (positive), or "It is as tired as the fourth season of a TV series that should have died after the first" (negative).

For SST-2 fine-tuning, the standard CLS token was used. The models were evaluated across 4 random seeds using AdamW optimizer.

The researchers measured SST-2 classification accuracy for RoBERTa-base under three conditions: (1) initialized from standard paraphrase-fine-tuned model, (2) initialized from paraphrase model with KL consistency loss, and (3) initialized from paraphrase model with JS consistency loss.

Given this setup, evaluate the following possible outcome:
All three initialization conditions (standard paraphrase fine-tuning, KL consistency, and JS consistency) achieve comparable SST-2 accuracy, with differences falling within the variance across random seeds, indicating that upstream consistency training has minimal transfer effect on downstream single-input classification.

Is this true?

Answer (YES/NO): NO